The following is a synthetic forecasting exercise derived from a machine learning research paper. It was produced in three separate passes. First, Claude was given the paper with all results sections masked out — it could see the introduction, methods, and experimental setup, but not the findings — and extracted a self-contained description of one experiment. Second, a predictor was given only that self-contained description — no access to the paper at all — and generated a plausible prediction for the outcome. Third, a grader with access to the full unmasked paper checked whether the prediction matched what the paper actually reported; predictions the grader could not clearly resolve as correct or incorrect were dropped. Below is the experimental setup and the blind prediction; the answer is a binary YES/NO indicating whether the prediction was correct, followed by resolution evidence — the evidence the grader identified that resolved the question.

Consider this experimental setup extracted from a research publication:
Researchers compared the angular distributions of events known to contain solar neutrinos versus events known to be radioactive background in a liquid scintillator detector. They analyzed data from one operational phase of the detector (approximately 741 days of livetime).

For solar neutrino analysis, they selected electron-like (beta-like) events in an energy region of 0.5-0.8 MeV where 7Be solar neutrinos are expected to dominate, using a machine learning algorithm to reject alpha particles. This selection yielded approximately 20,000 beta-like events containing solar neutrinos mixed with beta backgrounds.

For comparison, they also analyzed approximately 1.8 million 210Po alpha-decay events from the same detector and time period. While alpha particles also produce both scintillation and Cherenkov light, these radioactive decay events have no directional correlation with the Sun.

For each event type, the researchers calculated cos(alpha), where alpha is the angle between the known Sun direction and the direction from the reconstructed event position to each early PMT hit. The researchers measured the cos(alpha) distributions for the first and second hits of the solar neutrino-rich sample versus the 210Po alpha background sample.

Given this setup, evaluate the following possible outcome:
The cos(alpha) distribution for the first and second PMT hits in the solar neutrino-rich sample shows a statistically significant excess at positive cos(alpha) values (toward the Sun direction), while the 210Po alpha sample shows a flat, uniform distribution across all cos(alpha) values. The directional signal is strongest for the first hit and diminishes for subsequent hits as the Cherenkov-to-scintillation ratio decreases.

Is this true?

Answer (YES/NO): YES